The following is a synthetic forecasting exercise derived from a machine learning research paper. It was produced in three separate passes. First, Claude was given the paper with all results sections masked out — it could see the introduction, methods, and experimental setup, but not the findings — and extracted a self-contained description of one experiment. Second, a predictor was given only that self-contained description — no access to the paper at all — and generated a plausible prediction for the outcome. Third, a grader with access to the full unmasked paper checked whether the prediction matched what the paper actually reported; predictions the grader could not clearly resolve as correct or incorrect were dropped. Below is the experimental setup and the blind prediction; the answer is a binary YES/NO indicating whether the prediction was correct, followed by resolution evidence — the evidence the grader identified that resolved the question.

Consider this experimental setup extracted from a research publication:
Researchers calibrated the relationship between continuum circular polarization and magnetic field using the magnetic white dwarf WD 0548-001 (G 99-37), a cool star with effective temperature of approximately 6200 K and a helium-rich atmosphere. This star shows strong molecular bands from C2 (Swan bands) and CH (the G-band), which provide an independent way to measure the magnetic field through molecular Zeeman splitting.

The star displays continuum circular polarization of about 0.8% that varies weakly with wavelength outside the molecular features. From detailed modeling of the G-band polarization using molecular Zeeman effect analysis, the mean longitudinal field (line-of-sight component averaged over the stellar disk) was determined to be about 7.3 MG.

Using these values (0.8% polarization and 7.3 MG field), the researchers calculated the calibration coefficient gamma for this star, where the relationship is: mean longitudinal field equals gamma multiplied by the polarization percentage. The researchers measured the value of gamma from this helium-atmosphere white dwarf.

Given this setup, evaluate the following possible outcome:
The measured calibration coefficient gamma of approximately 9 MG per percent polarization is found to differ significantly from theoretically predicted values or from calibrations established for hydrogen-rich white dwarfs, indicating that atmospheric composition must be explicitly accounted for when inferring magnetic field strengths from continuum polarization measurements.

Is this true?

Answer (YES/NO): NO